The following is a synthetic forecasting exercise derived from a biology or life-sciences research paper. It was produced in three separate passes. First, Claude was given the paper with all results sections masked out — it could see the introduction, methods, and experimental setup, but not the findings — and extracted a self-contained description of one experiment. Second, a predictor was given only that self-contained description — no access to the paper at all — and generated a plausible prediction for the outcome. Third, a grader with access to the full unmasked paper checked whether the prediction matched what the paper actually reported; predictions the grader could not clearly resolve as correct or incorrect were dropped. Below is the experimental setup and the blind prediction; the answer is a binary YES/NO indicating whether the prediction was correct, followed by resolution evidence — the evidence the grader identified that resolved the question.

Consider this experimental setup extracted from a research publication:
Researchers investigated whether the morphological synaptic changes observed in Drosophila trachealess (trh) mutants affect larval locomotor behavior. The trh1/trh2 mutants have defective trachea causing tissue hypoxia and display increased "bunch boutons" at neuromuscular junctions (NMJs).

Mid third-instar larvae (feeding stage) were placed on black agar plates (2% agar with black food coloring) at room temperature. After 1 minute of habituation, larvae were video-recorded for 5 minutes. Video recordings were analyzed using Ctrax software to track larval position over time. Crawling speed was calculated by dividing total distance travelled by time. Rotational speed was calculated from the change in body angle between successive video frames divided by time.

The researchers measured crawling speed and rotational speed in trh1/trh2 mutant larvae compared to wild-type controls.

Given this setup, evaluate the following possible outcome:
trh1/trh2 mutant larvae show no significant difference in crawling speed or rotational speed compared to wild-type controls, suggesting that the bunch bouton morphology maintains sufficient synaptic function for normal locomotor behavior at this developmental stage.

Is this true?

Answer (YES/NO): NO